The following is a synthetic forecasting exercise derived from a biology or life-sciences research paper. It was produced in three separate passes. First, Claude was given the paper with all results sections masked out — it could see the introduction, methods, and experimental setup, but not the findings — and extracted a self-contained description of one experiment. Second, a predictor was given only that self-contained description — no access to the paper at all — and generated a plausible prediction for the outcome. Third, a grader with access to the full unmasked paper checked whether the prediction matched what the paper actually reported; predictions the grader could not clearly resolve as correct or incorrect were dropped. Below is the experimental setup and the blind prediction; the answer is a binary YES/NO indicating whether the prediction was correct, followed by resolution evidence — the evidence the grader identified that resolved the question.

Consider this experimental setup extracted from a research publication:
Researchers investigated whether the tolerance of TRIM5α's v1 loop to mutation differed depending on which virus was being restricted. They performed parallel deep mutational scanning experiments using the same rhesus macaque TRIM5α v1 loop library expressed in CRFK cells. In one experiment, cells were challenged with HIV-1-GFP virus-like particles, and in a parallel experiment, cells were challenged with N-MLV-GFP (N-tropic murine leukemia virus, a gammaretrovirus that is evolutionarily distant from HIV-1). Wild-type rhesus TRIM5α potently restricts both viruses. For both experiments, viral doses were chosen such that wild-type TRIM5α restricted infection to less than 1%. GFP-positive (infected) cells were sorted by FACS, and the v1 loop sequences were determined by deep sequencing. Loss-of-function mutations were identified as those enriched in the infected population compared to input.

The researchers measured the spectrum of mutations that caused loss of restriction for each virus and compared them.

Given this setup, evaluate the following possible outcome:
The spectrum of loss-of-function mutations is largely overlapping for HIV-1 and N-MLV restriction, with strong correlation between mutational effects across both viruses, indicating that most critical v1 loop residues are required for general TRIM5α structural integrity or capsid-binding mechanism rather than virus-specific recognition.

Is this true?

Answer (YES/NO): NO